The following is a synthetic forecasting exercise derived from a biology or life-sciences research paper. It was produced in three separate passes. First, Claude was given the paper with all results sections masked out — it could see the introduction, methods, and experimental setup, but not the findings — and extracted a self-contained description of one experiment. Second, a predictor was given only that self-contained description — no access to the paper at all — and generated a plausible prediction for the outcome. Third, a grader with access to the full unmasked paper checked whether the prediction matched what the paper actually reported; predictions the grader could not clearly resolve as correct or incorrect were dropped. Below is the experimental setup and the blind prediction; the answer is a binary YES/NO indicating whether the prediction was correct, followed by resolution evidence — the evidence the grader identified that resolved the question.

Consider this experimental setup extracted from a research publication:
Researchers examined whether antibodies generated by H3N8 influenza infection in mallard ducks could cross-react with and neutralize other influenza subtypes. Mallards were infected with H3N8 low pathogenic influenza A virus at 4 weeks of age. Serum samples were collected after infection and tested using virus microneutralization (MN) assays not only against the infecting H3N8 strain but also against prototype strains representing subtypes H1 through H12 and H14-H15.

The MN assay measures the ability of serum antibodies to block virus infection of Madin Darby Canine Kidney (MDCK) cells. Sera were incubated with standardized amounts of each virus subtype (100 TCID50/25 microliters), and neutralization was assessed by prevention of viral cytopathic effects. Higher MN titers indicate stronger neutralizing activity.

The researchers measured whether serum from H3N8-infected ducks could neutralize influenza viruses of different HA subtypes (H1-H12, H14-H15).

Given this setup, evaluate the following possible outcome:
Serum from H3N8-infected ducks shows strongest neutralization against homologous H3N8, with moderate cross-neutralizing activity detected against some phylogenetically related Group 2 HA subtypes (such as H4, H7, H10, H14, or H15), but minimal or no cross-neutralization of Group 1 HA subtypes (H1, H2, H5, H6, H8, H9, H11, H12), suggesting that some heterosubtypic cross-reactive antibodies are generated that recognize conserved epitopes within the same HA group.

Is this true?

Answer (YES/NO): NO